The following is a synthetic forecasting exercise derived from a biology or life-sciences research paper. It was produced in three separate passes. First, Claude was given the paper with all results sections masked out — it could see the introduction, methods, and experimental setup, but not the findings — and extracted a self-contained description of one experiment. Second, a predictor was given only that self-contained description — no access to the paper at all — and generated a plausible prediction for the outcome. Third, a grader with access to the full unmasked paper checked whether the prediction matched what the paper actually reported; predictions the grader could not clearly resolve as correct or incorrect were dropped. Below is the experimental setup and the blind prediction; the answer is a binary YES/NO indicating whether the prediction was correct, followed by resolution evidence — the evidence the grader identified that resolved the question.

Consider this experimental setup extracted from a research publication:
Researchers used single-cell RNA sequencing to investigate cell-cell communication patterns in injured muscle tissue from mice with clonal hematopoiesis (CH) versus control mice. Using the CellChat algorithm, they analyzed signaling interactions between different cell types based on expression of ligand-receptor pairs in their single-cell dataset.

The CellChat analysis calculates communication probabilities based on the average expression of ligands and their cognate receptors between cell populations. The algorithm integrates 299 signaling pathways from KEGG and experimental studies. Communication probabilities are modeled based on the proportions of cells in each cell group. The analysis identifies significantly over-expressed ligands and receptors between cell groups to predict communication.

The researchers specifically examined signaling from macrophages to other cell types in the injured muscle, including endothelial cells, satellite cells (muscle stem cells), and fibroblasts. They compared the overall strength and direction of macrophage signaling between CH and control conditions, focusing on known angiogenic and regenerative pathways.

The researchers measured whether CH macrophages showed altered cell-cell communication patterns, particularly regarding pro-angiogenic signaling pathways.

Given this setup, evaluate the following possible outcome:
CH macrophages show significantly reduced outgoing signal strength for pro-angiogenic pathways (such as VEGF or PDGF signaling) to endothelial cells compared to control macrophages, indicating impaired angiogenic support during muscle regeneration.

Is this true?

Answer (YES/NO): NO